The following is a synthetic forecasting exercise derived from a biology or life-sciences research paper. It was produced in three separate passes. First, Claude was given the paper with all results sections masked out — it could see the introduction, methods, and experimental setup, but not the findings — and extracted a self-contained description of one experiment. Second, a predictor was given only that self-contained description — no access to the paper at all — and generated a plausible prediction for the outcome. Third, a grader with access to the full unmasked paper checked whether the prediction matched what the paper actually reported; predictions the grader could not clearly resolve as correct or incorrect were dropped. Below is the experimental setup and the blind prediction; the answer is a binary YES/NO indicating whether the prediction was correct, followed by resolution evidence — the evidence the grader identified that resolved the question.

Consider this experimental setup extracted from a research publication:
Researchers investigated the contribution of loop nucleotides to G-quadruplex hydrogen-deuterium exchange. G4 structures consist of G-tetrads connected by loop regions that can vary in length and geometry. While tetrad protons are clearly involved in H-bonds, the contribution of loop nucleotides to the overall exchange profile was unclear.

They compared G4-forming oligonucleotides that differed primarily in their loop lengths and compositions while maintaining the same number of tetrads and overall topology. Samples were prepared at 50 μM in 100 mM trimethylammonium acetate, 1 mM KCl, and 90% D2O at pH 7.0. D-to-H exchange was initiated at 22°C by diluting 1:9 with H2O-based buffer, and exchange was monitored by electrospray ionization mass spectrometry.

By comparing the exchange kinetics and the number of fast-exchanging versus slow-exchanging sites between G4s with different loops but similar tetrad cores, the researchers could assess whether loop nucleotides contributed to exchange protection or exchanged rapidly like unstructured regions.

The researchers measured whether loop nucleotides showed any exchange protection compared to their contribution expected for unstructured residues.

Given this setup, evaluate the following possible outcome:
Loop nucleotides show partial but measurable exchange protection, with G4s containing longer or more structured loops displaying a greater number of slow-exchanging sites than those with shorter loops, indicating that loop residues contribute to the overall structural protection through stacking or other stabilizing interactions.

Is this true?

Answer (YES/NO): NO